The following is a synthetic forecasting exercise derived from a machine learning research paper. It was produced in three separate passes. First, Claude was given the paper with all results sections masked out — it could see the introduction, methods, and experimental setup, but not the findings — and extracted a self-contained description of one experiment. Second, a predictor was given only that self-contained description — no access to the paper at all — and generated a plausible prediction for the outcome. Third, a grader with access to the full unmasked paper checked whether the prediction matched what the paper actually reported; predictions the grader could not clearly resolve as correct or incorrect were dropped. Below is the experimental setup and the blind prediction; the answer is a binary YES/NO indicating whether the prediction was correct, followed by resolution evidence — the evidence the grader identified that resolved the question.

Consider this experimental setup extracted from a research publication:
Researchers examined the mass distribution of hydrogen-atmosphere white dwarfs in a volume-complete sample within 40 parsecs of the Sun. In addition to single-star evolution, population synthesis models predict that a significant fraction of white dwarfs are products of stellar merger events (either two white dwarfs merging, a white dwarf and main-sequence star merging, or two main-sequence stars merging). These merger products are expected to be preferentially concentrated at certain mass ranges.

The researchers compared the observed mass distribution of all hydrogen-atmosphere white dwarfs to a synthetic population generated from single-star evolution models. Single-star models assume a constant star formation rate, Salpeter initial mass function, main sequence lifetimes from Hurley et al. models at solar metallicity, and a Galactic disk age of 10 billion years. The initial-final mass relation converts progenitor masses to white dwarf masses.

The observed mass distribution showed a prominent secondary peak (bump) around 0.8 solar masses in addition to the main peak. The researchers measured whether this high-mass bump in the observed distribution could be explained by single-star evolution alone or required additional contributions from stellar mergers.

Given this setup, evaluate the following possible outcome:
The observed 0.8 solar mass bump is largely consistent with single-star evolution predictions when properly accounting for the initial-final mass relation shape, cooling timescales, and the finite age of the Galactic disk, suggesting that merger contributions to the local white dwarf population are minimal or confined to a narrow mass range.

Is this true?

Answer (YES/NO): NO